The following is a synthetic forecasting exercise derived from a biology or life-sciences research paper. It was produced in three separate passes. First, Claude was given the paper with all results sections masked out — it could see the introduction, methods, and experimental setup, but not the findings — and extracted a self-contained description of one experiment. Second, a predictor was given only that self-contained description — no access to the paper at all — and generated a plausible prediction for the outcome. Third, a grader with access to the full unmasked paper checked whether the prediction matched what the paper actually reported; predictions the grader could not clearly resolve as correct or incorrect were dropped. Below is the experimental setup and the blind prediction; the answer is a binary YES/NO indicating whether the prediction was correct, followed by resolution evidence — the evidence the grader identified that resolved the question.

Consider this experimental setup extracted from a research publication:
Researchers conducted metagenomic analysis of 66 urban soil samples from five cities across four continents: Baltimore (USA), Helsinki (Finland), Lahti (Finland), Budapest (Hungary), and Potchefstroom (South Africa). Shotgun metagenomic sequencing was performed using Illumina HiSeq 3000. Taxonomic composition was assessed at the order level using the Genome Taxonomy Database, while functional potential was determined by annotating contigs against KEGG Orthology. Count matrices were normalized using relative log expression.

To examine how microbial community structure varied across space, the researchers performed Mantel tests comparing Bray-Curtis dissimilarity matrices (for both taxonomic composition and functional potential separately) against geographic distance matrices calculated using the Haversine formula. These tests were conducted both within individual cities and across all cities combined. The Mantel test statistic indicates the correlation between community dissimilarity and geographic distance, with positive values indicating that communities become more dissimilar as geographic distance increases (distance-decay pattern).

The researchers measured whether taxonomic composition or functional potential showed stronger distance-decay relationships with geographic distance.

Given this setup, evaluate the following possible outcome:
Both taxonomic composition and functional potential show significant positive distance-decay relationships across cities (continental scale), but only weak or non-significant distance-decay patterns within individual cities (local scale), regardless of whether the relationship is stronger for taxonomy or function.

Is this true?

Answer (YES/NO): YES